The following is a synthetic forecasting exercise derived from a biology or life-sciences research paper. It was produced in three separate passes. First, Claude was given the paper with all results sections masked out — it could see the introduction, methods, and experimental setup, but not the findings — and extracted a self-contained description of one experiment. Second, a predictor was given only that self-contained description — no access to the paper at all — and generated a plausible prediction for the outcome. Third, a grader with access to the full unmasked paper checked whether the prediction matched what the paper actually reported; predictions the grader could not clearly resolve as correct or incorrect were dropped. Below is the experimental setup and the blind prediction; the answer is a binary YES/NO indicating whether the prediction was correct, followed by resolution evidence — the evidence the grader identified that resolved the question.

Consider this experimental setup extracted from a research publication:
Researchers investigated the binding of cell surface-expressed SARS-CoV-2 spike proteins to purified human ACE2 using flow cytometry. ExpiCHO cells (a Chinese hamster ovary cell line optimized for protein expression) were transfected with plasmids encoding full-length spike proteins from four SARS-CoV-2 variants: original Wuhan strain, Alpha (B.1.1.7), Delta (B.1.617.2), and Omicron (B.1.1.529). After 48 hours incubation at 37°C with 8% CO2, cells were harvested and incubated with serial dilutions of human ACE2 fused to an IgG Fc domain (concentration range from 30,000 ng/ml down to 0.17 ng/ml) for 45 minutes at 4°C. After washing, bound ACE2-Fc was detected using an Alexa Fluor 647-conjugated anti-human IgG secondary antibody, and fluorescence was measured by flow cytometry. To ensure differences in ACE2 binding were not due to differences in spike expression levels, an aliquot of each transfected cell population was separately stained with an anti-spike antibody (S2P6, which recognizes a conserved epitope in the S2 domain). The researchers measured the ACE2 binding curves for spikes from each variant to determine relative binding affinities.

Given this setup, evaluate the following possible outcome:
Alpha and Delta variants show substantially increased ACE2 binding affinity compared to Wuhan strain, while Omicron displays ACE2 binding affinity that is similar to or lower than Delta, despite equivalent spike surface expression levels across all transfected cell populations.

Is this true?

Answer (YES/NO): NO